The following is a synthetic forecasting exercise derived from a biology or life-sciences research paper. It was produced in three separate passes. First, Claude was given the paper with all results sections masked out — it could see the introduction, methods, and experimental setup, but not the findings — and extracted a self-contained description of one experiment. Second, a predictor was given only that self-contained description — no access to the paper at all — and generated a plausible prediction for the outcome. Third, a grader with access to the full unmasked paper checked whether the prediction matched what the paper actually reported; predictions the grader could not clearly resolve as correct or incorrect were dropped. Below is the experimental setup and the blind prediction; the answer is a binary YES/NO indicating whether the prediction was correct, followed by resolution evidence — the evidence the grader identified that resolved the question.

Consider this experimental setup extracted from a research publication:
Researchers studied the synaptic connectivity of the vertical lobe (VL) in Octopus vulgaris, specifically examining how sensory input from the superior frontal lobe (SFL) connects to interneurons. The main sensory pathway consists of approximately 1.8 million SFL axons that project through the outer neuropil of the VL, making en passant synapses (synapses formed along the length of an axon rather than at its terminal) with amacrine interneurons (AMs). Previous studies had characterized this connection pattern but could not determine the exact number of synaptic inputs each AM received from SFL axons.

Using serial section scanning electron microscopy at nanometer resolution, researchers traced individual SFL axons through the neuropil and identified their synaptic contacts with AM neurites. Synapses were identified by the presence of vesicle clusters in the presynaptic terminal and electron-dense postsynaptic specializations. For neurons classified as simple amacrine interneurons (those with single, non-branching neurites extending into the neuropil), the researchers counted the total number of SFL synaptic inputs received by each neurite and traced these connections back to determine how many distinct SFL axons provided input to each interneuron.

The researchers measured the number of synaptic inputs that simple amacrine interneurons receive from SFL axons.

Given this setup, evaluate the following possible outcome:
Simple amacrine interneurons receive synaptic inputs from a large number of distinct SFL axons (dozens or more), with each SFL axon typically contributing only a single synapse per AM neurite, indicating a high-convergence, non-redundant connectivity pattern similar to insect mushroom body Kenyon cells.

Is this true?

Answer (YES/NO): NO